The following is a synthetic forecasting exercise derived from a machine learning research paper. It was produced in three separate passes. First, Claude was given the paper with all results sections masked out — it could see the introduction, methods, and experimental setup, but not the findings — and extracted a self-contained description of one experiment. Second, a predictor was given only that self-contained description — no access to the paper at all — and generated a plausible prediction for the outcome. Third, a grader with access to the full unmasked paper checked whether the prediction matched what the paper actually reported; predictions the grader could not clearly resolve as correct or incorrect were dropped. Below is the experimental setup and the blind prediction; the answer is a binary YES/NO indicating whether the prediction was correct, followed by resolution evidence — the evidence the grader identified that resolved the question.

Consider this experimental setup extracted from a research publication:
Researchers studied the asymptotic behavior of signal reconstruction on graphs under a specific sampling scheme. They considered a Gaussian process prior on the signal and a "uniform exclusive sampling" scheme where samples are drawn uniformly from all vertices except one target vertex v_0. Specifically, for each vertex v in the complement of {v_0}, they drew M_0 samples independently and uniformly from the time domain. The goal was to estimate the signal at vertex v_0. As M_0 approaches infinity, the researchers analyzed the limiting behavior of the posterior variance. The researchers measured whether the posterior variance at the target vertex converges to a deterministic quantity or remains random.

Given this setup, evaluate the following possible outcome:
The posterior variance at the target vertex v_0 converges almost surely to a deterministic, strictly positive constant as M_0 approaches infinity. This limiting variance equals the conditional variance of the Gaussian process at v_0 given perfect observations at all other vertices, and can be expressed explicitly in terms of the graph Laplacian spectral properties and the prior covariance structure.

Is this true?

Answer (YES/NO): NO